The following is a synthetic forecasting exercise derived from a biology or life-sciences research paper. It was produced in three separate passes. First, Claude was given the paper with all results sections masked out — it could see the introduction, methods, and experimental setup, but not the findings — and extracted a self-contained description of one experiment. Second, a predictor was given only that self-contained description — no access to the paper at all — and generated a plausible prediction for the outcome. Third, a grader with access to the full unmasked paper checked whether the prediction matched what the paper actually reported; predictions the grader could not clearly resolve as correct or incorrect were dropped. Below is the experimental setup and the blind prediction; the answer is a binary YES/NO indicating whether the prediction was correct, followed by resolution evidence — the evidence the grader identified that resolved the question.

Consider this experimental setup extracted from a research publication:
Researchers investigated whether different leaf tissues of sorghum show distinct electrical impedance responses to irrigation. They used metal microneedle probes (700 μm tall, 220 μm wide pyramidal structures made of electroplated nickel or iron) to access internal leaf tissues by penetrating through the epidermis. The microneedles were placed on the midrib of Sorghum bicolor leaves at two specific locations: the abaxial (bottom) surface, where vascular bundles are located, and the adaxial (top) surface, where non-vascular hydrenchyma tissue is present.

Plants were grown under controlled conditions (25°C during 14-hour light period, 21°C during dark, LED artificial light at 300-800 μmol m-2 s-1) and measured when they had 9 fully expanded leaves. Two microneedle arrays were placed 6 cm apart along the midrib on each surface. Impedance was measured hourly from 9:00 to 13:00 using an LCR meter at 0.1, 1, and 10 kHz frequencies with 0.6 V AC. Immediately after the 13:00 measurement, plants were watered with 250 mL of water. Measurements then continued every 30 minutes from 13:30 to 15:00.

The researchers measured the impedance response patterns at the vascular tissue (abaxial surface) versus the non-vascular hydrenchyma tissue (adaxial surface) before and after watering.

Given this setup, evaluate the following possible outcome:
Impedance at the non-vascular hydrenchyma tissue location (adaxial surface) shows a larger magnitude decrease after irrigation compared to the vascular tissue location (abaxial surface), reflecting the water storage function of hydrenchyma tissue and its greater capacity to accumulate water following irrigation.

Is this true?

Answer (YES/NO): NO